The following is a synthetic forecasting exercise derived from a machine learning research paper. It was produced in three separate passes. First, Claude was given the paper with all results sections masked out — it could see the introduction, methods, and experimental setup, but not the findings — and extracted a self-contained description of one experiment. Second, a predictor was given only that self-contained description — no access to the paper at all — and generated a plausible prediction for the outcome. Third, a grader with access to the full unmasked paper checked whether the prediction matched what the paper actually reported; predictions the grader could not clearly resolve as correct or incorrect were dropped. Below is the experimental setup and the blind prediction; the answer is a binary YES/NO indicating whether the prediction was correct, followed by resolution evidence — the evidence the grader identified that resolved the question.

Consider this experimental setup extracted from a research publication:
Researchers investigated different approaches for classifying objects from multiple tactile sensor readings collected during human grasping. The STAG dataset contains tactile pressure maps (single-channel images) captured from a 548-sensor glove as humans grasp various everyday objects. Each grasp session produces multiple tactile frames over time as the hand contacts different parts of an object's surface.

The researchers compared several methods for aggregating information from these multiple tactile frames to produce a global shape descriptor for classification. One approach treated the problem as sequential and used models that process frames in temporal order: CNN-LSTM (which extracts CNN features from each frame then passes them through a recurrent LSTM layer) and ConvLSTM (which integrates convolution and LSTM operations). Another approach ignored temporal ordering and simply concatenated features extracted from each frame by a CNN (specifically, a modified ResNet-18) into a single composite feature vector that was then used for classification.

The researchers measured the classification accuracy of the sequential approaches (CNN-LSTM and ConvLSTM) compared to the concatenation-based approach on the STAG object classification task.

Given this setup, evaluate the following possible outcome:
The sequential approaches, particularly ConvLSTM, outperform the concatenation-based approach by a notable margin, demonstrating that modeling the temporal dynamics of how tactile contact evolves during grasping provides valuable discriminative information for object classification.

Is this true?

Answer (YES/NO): NO